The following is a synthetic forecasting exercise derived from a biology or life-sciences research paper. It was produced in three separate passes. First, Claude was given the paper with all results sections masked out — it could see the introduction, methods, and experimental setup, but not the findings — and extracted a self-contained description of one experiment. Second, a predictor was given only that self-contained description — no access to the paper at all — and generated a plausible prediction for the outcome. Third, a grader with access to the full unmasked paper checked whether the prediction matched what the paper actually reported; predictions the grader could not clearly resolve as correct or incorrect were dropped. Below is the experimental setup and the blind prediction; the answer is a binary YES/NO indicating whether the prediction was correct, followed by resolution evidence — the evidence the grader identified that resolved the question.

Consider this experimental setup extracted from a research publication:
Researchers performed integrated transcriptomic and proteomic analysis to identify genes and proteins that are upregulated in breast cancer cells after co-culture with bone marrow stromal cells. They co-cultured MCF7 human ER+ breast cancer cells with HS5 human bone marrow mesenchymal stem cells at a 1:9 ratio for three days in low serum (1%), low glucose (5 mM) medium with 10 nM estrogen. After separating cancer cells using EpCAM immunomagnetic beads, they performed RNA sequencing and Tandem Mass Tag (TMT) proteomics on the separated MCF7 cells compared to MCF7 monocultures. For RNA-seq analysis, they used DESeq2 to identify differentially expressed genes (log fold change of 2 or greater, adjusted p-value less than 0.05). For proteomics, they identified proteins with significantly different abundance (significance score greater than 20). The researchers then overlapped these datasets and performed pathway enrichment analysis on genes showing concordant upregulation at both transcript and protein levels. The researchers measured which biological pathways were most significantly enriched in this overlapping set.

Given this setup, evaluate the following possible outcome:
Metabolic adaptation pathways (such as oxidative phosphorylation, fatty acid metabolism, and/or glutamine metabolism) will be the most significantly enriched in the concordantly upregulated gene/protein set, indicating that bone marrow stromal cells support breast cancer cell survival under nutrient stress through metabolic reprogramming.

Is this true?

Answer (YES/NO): NO